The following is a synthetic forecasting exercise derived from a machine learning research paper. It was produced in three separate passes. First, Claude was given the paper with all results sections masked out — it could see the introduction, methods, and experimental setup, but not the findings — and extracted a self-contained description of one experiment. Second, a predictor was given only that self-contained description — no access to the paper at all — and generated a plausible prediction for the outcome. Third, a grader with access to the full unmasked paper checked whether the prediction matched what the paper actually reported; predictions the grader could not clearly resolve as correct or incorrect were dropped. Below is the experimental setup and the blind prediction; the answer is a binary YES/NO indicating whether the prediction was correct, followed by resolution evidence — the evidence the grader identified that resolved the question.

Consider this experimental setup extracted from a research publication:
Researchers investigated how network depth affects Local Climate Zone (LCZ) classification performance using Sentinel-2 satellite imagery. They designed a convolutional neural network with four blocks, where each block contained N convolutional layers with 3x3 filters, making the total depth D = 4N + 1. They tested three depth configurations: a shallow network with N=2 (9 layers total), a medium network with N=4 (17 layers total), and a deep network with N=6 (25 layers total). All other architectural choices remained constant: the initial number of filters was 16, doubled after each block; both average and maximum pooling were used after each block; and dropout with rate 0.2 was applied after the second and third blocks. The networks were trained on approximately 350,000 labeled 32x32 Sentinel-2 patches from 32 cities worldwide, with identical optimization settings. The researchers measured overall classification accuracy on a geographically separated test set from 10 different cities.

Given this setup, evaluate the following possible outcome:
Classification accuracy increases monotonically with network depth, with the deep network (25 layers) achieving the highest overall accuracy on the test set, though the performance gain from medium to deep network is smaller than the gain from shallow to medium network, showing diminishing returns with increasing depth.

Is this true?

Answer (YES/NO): NO